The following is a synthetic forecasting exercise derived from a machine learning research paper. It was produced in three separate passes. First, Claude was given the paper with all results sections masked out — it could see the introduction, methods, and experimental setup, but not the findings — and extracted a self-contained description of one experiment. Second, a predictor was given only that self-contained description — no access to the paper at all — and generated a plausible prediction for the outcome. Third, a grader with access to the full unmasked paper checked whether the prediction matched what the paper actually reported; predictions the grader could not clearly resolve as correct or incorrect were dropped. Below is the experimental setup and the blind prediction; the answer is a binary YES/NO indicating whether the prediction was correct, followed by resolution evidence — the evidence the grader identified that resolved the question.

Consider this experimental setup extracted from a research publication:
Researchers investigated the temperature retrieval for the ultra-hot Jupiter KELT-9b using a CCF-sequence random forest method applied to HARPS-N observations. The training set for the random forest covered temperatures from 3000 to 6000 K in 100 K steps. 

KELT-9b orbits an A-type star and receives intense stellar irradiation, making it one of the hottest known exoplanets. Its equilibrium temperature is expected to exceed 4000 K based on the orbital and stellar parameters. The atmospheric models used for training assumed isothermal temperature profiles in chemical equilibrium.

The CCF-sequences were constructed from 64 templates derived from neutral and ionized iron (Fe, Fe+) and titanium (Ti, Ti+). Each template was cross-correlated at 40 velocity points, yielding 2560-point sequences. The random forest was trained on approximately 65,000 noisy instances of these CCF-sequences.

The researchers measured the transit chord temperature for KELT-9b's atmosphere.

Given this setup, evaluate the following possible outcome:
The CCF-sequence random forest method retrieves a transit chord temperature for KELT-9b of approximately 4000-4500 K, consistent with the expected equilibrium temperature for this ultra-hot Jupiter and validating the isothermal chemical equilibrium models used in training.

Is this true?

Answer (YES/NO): NO